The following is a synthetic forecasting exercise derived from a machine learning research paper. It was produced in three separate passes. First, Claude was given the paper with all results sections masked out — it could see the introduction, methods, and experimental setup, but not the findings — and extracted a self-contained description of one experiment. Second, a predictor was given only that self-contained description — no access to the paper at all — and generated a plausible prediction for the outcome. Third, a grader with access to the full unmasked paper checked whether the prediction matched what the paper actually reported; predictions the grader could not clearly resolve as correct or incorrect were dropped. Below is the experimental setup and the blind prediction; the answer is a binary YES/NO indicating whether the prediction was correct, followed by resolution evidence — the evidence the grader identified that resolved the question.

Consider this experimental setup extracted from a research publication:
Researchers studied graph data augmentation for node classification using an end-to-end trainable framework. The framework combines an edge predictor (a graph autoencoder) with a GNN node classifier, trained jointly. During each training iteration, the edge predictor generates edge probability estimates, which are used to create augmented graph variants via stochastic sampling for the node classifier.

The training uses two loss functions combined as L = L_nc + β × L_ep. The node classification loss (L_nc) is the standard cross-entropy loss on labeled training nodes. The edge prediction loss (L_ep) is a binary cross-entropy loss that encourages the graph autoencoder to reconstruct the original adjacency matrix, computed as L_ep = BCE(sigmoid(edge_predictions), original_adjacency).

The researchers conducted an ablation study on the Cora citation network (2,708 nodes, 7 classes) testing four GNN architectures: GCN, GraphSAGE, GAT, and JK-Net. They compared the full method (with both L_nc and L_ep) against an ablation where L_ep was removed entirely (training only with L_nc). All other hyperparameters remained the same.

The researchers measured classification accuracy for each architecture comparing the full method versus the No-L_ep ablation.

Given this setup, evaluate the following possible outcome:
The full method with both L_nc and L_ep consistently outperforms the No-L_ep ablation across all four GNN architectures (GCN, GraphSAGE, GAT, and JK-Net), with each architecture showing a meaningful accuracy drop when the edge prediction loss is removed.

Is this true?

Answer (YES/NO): YES